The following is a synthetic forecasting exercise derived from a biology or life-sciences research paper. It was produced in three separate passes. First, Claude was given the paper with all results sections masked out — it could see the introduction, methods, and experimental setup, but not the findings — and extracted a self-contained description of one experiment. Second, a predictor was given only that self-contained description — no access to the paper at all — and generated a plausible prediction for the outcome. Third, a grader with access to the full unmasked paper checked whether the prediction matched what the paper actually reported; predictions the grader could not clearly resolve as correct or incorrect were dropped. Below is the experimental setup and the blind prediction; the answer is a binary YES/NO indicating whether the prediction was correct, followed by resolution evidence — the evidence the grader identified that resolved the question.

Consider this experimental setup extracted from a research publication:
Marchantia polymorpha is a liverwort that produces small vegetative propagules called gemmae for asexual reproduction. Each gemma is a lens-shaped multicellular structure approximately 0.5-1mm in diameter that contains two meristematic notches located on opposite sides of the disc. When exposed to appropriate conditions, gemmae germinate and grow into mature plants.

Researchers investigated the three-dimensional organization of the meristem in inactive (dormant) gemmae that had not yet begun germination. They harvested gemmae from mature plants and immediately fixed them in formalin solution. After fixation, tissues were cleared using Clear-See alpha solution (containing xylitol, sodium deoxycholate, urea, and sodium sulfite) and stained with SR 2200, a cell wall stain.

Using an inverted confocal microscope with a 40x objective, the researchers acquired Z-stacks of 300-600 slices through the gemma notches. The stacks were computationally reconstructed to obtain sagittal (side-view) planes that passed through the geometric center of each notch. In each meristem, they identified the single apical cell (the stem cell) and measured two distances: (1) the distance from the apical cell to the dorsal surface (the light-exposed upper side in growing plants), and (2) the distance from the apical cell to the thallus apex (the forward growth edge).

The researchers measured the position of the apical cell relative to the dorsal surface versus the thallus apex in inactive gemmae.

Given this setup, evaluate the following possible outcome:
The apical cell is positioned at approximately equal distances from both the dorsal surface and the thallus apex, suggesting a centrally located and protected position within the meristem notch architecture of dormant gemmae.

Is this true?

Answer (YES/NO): NO